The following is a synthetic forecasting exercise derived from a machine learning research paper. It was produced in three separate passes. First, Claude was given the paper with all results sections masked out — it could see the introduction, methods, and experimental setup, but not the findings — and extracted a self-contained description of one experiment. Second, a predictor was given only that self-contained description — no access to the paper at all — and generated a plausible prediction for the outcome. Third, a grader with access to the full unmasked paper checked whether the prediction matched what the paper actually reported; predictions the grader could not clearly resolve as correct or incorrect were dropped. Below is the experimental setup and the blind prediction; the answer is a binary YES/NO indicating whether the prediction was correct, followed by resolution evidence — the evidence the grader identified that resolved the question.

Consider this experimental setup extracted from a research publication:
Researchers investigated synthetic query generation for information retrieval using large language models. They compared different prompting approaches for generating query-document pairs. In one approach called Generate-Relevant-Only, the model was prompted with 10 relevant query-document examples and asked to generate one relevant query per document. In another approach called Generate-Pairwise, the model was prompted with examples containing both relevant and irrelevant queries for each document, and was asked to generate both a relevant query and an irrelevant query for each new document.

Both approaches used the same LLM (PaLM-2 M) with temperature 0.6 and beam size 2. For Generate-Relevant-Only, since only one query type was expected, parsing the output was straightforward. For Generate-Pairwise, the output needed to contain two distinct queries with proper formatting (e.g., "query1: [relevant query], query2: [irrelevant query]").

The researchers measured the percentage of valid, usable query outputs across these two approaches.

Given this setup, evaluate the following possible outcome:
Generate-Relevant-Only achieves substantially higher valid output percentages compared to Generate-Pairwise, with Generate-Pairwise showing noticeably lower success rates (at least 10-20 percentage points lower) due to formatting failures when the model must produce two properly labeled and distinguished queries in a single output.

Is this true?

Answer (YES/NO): YES